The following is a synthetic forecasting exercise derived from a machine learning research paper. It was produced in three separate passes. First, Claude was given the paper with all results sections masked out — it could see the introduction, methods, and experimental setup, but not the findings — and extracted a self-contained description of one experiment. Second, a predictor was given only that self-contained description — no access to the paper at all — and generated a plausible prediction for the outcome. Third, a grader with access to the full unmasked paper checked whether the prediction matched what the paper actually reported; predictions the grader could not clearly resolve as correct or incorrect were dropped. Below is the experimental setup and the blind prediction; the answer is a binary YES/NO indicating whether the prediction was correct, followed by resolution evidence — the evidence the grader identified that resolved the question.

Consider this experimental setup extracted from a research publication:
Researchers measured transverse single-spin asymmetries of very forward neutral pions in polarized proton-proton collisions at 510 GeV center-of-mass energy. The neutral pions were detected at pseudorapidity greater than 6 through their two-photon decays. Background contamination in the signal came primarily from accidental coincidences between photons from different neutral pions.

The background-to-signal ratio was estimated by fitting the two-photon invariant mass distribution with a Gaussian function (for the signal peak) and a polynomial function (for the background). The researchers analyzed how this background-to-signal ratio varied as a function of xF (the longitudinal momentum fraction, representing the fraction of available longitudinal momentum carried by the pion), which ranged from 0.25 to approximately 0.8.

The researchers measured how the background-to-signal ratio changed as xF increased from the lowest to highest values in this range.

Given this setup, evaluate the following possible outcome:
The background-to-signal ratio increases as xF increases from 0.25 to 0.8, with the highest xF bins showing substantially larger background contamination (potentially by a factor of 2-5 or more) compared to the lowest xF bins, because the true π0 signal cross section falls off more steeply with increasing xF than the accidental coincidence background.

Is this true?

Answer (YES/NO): NO